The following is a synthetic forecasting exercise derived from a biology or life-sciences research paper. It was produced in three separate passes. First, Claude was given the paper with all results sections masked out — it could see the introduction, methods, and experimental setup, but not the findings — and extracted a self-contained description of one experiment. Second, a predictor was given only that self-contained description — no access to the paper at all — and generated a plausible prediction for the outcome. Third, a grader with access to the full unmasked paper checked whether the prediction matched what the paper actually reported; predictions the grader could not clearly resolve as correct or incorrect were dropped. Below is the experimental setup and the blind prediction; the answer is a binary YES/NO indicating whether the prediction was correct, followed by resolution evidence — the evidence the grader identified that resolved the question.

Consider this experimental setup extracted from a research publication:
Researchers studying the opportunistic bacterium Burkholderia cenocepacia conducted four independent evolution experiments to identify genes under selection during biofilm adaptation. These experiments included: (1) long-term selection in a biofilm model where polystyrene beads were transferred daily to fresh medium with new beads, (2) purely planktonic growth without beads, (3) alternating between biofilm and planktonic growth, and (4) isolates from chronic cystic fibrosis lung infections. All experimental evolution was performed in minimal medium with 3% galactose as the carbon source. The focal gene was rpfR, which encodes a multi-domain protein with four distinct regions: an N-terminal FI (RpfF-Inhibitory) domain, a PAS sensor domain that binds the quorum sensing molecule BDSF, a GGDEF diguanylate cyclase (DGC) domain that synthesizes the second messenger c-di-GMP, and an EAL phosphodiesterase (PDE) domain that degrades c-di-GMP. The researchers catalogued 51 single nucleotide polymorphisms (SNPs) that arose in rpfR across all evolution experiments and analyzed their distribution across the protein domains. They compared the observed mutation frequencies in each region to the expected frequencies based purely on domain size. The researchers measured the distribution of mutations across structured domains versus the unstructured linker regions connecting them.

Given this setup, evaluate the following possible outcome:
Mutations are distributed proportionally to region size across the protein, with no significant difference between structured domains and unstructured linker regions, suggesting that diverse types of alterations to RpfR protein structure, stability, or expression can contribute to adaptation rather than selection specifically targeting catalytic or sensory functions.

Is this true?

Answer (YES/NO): NO